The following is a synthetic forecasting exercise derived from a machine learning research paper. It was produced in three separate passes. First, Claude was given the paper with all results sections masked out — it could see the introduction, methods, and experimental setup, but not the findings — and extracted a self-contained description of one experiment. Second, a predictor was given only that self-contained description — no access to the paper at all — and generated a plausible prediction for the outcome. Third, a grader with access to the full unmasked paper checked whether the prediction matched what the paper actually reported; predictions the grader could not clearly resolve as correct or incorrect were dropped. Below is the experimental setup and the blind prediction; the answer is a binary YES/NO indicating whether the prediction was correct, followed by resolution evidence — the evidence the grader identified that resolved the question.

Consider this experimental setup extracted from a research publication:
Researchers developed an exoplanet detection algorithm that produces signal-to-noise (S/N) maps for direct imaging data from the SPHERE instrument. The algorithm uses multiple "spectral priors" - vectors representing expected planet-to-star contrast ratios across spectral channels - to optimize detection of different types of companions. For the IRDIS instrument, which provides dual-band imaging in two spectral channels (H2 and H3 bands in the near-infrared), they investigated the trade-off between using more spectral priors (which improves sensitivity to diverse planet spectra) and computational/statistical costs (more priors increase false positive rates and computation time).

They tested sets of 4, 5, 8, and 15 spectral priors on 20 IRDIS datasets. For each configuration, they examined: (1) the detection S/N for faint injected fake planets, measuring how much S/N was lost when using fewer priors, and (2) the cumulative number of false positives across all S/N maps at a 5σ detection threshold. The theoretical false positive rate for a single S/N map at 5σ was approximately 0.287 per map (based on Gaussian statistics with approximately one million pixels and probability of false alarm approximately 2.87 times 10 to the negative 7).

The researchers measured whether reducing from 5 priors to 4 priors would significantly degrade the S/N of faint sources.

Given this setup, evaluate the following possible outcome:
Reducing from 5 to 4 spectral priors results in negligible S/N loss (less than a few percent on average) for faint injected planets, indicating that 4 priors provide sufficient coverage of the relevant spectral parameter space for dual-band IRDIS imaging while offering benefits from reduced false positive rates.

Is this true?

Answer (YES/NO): NO